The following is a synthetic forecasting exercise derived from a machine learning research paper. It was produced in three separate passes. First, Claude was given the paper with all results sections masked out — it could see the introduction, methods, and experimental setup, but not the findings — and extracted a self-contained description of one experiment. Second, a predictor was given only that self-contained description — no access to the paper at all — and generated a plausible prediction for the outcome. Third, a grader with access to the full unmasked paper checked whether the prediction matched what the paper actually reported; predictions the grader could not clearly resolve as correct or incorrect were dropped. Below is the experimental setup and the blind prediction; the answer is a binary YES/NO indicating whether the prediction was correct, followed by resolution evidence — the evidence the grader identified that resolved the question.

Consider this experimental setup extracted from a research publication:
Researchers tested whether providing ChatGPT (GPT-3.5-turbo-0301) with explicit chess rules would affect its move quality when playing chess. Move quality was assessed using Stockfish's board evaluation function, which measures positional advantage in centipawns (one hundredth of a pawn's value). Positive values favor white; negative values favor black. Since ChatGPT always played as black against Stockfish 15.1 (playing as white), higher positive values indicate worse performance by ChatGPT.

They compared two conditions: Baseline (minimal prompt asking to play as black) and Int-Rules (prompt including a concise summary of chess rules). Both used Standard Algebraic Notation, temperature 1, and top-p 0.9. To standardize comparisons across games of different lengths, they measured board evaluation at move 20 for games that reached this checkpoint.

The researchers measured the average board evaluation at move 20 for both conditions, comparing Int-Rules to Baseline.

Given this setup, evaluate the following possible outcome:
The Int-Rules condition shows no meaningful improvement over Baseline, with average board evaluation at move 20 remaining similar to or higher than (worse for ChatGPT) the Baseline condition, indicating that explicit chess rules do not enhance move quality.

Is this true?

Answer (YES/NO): YES